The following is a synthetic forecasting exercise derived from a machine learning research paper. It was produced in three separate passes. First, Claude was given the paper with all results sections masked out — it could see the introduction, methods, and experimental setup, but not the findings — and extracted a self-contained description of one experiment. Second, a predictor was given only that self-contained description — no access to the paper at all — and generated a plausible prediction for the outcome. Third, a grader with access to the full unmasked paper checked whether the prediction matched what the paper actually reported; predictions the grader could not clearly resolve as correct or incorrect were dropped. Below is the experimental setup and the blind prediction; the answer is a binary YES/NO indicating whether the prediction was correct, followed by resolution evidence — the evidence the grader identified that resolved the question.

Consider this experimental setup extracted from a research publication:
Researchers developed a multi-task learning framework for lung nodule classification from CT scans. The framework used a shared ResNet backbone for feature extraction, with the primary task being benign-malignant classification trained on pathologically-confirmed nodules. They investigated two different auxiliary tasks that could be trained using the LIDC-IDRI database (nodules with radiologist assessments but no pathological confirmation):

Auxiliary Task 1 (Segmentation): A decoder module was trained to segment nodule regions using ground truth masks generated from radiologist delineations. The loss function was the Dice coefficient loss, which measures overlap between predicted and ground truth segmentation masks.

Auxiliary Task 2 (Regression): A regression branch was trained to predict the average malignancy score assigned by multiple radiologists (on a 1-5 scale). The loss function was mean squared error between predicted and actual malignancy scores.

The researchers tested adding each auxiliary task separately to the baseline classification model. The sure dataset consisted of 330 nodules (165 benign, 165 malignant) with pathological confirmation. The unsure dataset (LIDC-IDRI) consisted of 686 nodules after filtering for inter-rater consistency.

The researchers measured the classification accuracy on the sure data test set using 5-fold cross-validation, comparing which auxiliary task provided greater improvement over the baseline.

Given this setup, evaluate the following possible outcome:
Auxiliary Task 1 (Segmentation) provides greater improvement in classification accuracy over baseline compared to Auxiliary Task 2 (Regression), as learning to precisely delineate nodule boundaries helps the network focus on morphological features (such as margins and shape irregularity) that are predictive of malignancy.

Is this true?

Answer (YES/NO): NO